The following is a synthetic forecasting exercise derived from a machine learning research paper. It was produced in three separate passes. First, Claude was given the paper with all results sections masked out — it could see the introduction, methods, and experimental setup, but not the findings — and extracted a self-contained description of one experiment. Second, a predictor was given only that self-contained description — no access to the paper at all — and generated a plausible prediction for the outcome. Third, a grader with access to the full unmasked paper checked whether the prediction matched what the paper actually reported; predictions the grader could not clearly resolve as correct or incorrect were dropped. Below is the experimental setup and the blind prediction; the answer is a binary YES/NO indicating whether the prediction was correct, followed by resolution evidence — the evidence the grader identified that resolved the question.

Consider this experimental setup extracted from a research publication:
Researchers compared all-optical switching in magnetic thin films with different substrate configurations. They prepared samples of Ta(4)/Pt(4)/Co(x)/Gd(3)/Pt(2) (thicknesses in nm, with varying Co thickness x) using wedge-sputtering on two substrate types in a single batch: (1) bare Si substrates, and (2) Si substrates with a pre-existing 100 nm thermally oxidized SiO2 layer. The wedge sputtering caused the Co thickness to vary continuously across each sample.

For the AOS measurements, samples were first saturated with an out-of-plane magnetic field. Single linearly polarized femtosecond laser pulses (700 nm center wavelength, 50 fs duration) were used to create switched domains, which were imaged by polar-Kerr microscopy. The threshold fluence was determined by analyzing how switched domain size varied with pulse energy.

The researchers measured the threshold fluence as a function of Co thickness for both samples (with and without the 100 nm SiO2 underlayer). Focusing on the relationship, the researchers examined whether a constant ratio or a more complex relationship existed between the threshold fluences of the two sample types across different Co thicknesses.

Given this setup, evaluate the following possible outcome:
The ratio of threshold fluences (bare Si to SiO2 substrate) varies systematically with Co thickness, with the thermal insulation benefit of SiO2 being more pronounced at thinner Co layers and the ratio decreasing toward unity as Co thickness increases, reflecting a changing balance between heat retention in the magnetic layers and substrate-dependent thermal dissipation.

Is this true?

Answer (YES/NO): NO